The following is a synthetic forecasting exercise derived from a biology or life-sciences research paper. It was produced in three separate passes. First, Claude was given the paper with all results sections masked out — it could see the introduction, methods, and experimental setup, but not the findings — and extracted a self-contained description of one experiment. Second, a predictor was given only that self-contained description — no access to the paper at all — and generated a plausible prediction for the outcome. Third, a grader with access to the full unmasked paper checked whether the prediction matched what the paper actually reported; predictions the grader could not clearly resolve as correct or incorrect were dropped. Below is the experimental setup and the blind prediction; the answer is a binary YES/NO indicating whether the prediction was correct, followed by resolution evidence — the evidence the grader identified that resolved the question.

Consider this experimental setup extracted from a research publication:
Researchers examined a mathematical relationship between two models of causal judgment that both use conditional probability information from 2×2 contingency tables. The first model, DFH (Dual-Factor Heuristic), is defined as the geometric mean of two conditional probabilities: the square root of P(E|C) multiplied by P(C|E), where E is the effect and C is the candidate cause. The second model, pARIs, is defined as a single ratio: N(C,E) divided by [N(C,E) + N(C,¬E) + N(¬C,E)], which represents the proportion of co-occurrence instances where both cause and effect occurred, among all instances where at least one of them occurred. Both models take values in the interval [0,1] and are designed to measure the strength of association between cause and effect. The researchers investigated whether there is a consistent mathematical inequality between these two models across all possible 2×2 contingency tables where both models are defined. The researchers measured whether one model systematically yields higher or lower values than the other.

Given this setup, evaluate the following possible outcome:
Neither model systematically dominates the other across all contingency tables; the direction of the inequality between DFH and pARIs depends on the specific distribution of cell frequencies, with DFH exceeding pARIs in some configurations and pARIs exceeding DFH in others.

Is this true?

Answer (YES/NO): NO